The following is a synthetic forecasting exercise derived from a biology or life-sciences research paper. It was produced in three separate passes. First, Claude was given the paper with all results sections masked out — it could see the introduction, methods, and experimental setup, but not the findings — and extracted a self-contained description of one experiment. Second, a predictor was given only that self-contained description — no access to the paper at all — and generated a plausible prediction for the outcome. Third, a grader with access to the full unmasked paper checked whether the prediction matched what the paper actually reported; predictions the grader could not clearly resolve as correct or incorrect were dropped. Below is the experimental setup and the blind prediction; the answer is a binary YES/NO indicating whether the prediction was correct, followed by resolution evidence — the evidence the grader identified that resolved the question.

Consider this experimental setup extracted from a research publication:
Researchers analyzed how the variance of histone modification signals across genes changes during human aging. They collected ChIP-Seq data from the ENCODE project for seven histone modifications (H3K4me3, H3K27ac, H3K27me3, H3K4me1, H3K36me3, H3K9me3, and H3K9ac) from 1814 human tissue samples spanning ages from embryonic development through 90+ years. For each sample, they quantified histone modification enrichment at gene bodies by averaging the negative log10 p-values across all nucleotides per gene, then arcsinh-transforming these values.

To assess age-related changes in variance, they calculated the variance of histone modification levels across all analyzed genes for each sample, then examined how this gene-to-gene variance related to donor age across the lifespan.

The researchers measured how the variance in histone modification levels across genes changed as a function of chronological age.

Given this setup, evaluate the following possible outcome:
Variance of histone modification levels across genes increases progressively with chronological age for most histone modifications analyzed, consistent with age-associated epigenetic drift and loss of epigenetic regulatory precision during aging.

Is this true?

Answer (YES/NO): YES